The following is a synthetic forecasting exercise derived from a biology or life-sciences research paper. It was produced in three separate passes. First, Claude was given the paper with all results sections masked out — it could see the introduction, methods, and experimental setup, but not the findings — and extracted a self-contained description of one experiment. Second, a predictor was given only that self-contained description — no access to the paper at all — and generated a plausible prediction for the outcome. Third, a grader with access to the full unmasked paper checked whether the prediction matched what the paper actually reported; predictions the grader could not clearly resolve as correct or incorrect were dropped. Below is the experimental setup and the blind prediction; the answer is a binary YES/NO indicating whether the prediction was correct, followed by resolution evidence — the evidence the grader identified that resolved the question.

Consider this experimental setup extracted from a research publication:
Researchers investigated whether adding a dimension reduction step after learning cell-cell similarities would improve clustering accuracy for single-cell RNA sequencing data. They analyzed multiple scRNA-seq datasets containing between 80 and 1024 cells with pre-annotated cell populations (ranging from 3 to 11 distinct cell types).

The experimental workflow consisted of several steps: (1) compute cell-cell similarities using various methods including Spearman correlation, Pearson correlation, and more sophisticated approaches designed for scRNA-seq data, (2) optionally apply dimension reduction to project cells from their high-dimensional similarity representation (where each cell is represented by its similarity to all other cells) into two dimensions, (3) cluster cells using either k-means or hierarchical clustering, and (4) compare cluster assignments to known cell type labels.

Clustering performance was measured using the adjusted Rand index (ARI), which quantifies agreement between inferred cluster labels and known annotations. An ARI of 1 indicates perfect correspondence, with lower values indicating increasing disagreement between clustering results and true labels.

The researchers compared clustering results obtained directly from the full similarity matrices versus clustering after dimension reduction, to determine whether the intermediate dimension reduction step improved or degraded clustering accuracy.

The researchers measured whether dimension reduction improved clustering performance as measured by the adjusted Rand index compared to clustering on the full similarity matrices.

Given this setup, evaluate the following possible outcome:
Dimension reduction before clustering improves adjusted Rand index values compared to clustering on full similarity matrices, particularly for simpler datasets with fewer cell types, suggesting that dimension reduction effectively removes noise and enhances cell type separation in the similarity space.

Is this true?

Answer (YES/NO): NO